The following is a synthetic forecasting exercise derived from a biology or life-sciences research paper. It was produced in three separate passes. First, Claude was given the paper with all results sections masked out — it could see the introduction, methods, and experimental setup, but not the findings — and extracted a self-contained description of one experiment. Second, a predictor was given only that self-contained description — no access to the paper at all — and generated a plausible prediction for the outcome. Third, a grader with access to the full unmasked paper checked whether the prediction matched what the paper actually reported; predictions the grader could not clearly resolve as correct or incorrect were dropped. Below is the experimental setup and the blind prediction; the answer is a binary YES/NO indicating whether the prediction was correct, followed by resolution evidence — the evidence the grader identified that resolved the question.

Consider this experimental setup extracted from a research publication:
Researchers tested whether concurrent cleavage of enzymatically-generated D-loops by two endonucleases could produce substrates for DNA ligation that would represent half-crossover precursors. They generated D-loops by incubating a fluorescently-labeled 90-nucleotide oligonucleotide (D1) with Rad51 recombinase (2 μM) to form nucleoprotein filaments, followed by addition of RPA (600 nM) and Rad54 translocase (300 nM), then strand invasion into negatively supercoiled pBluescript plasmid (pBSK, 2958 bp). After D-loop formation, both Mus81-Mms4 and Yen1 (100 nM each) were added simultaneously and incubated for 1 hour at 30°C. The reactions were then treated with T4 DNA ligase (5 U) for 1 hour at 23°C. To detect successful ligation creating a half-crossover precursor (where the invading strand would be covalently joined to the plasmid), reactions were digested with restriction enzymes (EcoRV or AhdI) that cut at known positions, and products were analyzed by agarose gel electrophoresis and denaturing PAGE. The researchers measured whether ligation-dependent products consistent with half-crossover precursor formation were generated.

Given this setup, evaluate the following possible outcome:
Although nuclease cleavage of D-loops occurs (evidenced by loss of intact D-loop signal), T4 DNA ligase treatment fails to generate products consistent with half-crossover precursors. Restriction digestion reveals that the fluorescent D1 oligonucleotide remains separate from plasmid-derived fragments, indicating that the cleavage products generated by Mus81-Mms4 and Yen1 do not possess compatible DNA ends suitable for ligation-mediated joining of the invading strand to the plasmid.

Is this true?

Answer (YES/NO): NO